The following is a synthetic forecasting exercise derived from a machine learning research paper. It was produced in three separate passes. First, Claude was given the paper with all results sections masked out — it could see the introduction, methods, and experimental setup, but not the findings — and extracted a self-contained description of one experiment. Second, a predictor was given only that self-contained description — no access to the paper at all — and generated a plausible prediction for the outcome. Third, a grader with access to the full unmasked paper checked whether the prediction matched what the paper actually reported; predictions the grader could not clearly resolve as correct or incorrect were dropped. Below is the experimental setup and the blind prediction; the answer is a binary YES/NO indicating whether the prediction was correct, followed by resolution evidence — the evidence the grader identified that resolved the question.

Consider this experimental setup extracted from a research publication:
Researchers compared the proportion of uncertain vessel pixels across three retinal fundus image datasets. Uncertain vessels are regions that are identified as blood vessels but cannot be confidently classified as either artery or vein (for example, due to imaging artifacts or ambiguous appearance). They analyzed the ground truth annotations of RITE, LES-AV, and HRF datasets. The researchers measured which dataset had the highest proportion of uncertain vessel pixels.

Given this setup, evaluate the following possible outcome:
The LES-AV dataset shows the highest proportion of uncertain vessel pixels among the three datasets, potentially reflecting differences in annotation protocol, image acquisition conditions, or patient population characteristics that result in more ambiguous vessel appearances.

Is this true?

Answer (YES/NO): NO